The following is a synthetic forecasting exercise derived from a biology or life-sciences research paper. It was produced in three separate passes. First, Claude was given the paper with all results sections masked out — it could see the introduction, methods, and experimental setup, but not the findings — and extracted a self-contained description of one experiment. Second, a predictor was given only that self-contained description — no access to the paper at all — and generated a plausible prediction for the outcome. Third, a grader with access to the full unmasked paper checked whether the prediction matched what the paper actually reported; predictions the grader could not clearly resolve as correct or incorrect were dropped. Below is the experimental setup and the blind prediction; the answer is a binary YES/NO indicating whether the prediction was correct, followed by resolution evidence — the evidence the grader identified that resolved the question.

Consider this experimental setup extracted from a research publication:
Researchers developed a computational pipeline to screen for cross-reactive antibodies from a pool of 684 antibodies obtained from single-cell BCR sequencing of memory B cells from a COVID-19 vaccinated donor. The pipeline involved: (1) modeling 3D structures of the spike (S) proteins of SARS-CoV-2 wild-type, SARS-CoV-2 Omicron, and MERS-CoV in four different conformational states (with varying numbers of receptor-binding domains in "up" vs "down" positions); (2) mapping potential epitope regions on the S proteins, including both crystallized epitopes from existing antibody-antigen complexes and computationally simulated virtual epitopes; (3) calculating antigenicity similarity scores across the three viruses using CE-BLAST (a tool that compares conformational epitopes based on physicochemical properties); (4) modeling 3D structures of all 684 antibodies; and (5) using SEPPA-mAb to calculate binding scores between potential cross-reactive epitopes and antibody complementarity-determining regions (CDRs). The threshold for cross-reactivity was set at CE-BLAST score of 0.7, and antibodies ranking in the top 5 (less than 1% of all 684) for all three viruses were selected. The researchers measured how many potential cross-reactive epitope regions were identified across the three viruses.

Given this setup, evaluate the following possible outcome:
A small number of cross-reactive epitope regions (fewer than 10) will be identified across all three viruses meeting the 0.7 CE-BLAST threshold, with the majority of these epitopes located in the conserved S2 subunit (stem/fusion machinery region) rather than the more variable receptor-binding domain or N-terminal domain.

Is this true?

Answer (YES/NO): NO